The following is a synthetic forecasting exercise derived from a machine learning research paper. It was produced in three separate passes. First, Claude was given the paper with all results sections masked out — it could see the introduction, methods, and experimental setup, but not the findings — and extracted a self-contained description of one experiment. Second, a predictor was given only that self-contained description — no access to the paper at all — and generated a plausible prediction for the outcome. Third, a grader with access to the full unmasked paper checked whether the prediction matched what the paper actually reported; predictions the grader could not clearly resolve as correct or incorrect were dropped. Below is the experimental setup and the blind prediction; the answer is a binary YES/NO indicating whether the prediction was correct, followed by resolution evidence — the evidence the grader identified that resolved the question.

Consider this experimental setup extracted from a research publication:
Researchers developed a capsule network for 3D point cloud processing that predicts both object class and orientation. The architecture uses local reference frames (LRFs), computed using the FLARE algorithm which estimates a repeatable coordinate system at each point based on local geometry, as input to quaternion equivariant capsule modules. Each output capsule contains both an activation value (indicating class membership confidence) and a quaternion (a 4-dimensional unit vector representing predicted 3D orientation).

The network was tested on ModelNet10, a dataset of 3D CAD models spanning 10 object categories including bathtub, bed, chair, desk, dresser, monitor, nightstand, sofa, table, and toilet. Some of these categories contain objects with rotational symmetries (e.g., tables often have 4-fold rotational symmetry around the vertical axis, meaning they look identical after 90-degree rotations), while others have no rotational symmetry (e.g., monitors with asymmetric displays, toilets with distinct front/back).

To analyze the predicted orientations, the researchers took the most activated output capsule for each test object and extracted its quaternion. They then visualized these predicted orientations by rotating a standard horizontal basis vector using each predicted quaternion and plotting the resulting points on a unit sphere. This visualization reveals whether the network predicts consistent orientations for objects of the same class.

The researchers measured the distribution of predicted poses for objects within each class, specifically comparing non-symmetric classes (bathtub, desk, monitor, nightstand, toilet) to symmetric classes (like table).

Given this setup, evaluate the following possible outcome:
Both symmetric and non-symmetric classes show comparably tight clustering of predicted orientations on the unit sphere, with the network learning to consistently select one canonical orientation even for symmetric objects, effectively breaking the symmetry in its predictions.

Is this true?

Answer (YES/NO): NO